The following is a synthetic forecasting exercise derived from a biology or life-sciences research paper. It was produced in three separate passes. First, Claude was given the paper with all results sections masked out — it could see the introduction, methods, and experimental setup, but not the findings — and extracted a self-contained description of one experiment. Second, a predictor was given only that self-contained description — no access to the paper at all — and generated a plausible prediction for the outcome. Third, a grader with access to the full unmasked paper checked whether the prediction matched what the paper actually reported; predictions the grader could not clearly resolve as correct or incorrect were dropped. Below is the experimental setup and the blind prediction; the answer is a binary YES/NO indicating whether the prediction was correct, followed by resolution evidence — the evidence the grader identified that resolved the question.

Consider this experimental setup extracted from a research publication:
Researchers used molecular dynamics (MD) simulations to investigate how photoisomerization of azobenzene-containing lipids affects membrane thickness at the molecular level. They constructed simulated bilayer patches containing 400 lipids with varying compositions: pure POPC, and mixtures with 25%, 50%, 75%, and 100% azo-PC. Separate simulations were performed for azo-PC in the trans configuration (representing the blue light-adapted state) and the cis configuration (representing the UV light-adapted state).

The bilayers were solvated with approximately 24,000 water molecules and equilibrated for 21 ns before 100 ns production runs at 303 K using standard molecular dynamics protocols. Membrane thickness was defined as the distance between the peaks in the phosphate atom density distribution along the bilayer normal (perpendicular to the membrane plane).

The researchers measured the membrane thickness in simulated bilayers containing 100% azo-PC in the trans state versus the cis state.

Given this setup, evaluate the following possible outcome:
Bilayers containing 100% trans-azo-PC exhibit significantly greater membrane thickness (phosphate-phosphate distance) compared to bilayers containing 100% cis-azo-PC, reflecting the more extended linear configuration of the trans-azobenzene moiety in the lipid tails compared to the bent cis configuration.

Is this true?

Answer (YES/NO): YES